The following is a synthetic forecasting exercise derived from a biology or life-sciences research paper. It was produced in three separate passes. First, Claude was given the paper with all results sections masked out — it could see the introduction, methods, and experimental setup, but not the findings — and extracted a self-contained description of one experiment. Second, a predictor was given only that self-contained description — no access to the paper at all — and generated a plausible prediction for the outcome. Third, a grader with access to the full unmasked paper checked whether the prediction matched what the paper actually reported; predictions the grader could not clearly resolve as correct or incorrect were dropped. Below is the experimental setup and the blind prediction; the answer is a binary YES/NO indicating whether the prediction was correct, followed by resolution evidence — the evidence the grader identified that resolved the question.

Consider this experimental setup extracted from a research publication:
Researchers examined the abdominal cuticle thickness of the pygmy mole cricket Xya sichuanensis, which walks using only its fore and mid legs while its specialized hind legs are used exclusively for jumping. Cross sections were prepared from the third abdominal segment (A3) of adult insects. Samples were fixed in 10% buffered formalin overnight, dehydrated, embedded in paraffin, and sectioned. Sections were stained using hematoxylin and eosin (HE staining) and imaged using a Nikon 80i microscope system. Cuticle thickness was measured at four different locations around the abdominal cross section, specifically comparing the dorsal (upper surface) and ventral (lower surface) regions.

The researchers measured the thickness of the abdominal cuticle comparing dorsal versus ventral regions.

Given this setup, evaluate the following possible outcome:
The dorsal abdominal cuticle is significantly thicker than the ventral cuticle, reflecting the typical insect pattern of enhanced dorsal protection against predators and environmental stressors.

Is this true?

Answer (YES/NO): NO